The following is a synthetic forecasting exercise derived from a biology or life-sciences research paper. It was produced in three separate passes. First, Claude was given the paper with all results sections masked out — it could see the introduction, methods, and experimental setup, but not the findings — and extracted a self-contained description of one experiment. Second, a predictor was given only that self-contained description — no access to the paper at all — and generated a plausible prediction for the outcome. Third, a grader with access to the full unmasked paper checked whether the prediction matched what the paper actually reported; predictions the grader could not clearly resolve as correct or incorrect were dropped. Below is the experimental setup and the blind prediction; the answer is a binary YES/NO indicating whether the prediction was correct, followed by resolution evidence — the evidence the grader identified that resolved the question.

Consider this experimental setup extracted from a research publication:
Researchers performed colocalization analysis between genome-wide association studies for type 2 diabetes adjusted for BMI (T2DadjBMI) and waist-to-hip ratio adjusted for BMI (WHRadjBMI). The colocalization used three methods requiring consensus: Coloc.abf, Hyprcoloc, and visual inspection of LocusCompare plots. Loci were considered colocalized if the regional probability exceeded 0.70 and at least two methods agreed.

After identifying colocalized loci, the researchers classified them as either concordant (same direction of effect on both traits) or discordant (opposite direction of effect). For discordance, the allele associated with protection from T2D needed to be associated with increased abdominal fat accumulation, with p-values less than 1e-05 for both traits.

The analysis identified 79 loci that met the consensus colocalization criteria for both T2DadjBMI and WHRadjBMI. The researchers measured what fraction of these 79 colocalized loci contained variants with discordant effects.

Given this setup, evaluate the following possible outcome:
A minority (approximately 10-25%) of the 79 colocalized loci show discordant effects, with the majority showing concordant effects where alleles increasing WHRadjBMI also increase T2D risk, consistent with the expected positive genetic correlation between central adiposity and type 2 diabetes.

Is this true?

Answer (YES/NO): NO